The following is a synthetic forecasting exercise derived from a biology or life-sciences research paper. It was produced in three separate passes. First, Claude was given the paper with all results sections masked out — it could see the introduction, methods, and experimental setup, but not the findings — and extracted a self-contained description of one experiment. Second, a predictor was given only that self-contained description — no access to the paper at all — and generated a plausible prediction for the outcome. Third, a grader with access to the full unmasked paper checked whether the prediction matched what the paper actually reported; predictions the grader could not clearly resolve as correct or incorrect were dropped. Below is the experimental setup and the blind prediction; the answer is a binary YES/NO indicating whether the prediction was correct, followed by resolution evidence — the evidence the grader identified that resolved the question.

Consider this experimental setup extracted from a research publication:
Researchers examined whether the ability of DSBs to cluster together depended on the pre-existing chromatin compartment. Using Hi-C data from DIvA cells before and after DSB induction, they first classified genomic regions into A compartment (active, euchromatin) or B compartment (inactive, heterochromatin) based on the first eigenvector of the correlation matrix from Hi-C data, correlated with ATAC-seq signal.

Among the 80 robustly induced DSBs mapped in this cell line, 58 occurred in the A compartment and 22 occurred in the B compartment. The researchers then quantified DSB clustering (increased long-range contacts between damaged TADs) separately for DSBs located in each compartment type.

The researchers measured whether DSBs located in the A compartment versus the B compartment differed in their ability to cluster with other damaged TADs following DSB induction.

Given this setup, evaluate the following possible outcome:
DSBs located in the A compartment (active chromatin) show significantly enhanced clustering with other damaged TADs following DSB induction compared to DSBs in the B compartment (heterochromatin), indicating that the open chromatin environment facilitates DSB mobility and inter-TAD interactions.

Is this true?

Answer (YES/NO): YES